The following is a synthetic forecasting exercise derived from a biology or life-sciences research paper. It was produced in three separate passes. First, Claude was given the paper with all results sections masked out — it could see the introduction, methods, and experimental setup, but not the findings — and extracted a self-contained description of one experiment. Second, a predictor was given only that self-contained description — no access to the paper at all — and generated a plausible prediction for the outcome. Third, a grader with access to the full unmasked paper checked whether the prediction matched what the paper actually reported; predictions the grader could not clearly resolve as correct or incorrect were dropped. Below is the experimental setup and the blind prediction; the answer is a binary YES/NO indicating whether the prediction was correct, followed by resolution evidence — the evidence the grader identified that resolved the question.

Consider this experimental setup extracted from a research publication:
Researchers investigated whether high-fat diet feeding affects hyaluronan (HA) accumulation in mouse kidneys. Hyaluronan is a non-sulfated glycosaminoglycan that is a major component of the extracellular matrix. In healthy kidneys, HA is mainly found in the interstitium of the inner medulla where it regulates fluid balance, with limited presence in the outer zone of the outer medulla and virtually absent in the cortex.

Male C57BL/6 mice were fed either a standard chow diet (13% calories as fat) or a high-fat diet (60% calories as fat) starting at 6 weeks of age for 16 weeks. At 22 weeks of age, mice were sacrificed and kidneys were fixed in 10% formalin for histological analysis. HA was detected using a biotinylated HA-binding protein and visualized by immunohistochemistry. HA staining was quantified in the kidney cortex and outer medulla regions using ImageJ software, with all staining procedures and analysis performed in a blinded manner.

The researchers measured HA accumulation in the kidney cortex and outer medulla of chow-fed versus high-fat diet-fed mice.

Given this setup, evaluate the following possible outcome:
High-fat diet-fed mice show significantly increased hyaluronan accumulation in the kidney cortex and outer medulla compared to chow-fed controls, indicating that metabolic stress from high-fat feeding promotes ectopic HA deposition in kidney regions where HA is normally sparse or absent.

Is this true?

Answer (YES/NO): YES